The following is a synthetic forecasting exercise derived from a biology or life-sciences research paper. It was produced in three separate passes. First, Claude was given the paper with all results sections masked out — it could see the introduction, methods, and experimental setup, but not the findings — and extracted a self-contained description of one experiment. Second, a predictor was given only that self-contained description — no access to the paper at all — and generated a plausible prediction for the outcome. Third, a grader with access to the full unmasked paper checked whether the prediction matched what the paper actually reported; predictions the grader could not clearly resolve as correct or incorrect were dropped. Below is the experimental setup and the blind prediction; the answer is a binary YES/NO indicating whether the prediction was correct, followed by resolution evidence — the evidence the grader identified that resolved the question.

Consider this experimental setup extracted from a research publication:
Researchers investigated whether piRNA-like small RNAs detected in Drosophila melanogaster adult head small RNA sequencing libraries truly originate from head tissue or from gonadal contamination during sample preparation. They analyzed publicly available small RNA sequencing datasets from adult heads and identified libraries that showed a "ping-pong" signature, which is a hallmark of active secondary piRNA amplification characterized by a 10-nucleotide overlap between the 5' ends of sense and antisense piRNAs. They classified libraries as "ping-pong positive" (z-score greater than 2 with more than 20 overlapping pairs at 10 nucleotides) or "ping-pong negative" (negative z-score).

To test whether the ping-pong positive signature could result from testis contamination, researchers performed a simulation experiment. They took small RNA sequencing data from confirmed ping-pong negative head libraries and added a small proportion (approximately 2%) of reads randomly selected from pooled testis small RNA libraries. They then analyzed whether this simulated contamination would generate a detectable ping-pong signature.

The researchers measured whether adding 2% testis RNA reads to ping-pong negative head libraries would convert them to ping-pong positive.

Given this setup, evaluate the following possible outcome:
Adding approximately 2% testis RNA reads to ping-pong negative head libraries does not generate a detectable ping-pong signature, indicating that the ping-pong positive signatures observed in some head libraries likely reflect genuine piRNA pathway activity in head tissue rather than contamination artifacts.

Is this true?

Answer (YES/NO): NO